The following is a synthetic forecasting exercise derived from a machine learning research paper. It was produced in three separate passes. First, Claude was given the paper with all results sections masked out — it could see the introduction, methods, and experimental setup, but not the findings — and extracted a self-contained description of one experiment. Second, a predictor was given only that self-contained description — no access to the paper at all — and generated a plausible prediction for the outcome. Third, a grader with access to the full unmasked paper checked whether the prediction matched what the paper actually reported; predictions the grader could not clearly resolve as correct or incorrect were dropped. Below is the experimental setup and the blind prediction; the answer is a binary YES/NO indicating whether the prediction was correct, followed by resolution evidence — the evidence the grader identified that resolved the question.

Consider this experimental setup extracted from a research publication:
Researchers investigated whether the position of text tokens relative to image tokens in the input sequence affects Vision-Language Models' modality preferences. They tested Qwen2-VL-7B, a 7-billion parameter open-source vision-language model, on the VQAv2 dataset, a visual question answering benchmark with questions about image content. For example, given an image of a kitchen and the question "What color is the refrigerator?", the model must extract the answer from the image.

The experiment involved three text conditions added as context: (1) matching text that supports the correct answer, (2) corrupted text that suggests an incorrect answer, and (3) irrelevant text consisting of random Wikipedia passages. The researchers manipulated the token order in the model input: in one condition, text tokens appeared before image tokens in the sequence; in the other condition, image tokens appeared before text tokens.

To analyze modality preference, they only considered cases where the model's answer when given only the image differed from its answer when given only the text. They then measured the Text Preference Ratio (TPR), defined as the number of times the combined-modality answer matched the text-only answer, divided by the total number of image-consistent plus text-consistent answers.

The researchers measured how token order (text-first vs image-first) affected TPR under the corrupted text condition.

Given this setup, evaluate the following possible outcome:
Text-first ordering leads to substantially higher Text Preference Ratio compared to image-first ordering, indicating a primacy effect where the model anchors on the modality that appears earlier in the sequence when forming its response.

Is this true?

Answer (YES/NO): YES